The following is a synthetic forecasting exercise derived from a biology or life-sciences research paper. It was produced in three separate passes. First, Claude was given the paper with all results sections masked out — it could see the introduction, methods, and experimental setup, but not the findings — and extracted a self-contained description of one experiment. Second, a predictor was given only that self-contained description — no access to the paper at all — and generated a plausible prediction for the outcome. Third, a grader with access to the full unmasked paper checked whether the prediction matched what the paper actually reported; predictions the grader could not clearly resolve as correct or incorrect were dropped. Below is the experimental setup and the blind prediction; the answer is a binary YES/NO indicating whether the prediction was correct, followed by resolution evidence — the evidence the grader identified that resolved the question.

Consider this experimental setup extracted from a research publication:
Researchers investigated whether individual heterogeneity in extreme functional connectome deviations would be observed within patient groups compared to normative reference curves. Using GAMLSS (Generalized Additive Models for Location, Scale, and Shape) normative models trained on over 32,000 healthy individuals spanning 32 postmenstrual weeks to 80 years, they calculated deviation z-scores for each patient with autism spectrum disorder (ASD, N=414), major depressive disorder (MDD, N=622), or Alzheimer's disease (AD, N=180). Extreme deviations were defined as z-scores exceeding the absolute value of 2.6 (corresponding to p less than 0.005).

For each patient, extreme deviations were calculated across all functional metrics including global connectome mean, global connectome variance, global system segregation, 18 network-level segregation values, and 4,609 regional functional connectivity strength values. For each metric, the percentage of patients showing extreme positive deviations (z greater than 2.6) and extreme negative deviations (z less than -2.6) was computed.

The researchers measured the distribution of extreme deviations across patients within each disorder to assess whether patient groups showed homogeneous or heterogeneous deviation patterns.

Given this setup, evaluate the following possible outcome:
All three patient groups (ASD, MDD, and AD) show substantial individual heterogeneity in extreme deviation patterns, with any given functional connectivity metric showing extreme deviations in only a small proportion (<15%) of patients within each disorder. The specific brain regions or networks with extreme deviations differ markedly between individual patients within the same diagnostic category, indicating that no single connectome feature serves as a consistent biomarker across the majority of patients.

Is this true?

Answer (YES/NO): YES